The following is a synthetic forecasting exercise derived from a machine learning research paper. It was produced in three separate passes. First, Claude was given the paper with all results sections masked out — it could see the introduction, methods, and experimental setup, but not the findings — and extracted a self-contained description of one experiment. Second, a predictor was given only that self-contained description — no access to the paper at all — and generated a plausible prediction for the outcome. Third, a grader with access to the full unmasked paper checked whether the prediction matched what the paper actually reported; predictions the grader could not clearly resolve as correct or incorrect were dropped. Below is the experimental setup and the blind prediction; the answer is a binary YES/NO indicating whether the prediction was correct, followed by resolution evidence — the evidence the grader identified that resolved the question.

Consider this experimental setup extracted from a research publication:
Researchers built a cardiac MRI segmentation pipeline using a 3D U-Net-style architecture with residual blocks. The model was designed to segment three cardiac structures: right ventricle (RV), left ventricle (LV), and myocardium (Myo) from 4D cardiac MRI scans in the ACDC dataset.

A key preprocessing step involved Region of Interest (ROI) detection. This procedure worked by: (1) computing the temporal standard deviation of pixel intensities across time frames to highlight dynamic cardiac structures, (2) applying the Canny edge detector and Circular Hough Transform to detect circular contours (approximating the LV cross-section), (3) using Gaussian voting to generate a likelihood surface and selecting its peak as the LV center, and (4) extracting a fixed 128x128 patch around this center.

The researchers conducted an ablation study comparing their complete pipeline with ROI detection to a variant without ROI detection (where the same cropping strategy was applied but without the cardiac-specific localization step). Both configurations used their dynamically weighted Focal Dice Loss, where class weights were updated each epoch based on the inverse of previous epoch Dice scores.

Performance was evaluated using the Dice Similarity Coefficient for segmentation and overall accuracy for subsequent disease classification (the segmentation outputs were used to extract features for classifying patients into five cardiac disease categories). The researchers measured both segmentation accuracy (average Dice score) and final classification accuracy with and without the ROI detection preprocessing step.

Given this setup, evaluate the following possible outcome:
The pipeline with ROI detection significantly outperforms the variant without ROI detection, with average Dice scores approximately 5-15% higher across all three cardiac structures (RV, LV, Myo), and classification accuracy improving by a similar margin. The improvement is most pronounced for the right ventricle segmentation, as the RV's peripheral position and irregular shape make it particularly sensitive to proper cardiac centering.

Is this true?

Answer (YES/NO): NO